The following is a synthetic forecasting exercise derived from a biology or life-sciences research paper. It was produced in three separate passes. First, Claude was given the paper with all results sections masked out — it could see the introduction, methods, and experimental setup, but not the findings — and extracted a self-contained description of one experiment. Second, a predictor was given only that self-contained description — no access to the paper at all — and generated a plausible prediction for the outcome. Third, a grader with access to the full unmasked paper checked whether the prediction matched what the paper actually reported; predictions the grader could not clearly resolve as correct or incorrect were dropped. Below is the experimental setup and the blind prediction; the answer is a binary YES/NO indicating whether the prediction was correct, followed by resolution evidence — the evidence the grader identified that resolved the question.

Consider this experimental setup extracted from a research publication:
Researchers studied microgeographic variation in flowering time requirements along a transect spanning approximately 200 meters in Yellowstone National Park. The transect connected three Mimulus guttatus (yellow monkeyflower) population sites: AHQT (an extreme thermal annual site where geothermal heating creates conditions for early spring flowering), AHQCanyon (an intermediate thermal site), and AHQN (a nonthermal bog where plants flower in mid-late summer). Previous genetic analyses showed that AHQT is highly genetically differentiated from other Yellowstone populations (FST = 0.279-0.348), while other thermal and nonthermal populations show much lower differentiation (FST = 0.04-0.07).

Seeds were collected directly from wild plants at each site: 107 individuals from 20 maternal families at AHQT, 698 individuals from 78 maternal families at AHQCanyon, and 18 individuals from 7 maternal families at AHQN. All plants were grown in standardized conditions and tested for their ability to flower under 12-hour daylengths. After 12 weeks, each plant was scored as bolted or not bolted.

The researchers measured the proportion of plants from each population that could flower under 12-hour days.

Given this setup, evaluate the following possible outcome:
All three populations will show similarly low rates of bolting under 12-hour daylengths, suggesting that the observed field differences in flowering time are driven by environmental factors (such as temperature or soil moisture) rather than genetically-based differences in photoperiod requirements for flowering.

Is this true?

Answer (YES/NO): NO